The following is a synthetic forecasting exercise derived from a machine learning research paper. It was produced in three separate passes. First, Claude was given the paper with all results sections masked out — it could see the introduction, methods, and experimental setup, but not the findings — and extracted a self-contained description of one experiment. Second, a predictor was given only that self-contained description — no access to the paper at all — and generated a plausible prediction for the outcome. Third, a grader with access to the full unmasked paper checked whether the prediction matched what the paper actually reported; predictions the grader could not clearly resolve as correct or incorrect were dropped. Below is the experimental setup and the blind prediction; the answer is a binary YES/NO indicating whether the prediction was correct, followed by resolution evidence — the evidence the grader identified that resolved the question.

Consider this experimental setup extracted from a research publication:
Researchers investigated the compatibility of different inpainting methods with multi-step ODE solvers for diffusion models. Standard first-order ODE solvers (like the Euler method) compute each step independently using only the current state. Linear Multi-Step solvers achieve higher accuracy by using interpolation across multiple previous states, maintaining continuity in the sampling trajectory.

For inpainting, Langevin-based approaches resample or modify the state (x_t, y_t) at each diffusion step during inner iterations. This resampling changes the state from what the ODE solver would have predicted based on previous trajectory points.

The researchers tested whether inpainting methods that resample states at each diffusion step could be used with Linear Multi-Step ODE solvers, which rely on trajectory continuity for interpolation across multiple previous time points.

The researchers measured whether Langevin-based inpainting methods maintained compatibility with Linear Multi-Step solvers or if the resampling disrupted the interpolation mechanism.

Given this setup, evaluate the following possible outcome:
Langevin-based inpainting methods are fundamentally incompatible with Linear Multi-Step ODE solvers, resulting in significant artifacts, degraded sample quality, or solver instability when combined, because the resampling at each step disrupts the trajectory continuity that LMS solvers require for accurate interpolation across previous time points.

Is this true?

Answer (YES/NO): NO